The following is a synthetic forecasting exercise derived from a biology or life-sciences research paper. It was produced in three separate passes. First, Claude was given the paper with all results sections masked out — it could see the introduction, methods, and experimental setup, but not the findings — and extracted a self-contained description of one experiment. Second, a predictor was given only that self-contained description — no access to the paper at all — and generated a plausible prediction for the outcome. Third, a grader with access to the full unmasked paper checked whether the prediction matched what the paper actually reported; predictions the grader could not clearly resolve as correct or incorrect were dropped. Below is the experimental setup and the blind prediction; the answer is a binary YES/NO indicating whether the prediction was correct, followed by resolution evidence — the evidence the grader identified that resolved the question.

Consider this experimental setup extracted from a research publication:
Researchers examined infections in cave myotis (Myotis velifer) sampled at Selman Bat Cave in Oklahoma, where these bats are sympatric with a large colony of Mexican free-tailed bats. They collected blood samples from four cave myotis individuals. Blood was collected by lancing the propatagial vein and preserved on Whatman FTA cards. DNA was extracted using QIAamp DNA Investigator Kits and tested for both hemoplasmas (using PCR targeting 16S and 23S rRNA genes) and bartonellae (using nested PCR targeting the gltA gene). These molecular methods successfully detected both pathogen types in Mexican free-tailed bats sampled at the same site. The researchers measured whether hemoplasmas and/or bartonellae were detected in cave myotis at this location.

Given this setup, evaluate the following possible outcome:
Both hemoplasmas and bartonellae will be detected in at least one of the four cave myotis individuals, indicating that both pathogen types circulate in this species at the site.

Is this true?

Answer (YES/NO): YES